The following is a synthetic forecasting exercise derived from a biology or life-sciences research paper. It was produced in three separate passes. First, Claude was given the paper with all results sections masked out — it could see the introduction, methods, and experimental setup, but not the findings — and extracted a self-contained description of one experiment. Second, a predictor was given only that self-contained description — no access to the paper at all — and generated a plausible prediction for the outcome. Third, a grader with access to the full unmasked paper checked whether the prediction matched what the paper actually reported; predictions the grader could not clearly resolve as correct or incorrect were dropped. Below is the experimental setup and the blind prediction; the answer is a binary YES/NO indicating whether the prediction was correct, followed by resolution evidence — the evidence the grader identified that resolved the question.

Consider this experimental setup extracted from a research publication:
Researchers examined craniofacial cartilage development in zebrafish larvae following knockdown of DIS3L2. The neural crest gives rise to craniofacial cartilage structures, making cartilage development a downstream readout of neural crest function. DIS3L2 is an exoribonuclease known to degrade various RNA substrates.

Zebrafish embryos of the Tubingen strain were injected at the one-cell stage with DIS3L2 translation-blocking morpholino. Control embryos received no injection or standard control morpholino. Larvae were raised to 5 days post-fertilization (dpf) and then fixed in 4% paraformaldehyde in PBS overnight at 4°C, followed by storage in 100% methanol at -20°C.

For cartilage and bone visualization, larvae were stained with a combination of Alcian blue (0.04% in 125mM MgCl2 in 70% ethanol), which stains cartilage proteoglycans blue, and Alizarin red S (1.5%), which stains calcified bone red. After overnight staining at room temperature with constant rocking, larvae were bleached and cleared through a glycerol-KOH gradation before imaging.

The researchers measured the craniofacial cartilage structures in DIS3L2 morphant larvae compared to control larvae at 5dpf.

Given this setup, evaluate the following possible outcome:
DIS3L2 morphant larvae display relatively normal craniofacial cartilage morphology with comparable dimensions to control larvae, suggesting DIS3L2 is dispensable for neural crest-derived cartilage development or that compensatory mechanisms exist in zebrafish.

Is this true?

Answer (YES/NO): NO